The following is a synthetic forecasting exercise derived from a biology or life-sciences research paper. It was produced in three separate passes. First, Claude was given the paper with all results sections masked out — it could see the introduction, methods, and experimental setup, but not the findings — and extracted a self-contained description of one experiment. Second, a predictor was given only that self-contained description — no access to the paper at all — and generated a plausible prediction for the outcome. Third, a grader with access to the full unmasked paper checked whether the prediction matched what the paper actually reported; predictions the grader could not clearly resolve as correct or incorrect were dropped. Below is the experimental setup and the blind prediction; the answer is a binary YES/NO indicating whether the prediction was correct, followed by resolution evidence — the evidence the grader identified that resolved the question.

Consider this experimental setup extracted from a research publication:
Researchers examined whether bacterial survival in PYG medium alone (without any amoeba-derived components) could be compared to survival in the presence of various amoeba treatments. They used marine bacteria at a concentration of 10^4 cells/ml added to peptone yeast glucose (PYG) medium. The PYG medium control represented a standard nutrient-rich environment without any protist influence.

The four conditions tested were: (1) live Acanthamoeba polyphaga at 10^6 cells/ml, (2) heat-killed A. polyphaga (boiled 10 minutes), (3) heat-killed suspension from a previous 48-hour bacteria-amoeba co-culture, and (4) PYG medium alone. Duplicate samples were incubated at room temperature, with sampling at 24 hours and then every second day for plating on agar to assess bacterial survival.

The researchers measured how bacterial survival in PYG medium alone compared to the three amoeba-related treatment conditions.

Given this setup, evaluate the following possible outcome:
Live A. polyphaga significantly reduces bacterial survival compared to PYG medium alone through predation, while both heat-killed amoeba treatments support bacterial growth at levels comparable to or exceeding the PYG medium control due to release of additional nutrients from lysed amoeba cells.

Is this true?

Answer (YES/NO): NO